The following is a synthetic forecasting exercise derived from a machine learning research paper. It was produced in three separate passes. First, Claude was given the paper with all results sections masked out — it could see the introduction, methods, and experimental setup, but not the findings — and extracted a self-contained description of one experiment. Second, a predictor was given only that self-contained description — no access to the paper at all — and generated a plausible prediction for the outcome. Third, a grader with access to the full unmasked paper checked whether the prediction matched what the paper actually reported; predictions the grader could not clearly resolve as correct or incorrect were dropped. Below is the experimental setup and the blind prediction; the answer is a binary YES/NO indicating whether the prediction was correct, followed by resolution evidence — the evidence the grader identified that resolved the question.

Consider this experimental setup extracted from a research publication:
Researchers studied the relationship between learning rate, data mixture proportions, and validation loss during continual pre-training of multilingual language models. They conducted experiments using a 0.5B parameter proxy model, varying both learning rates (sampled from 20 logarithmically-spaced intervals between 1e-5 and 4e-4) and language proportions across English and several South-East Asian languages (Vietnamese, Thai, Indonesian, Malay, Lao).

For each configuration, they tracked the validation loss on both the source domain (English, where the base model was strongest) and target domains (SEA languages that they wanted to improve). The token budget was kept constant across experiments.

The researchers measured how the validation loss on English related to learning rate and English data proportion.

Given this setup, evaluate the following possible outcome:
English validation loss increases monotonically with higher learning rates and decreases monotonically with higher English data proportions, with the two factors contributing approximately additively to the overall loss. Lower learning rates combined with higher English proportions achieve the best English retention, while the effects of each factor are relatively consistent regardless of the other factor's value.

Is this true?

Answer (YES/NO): NO